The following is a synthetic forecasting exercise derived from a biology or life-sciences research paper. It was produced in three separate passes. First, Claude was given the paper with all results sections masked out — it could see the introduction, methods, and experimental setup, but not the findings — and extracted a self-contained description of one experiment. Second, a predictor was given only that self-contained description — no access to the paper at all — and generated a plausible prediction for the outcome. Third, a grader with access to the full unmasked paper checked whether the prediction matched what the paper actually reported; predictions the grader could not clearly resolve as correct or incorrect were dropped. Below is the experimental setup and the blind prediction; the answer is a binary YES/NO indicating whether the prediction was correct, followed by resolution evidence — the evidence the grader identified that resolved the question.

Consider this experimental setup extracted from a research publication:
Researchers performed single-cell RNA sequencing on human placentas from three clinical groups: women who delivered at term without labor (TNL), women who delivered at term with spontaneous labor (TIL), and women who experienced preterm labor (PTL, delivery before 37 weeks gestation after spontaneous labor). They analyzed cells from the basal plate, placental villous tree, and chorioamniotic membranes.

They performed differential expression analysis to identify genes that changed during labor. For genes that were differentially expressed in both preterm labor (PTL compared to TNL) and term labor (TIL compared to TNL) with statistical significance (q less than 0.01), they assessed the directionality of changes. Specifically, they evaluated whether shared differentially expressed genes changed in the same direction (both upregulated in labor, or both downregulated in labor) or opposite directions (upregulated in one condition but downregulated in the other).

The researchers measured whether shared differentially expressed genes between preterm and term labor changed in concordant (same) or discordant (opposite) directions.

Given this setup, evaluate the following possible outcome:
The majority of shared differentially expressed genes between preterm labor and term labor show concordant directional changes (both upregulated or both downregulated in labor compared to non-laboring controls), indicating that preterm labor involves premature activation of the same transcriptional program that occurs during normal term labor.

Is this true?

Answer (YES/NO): YES